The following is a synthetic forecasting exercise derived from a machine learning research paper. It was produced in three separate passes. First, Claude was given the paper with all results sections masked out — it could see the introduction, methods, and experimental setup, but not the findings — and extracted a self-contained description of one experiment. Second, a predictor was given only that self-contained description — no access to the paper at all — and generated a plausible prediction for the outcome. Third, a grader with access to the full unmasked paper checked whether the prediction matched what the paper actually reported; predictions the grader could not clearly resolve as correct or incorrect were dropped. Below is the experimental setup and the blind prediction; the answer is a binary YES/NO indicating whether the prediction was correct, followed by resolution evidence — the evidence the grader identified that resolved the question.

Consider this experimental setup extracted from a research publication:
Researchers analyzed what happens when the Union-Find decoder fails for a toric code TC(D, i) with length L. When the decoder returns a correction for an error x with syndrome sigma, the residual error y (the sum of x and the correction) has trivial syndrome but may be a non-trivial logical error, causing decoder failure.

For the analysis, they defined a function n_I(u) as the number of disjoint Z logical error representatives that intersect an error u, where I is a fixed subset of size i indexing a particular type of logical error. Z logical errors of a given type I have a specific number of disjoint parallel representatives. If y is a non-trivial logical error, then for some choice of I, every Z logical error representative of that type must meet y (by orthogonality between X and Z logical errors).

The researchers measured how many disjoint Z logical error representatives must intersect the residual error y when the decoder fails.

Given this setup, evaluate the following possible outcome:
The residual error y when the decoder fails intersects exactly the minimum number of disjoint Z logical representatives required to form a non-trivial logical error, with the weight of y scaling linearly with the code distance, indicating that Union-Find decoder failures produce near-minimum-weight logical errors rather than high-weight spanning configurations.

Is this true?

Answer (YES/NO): NO